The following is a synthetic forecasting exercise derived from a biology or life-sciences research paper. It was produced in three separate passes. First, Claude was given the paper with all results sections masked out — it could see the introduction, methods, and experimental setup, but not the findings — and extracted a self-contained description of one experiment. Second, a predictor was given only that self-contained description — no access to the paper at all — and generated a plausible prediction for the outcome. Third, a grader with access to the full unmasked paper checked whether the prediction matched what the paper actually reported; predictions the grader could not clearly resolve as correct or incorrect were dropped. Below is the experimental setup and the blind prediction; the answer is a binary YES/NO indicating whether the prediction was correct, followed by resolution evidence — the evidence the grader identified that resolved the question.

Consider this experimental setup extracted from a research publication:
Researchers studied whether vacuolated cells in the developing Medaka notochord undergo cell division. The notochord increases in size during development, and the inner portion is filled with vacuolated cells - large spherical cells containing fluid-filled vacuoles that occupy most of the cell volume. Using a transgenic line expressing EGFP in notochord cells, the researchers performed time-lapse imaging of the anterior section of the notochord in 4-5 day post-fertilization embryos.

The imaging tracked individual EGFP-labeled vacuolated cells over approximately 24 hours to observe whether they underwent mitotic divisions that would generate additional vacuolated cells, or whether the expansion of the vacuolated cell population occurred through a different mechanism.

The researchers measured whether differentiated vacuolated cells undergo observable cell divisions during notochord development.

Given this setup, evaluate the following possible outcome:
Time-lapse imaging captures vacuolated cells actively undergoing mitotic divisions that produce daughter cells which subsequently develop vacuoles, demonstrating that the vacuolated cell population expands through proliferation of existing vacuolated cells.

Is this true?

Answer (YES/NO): NO